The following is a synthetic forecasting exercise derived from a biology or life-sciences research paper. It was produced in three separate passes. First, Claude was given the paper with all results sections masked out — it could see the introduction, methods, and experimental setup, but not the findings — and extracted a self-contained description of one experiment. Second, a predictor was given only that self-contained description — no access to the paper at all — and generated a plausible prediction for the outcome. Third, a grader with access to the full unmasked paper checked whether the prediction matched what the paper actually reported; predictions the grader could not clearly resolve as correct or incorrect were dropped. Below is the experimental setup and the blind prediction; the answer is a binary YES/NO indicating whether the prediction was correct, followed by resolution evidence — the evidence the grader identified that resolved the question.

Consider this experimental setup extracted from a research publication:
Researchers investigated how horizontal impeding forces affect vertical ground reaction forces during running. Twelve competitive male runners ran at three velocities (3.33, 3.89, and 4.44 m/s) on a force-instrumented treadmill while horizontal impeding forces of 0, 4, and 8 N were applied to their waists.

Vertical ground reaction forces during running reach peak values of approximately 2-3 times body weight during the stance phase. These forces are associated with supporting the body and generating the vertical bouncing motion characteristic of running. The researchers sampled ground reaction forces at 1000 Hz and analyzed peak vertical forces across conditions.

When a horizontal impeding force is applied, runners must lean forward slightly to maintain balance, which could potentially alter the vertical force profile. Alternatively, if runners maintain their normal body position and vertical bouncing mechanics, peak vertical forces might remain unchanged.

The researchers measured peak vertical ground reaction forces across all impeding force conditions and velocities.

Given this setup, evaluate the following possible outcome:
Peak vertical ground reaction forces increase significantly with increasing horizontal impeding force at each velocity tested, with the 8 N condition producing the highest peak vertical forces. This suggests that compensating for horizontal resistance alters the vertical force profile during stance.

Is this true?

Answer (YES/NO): NO